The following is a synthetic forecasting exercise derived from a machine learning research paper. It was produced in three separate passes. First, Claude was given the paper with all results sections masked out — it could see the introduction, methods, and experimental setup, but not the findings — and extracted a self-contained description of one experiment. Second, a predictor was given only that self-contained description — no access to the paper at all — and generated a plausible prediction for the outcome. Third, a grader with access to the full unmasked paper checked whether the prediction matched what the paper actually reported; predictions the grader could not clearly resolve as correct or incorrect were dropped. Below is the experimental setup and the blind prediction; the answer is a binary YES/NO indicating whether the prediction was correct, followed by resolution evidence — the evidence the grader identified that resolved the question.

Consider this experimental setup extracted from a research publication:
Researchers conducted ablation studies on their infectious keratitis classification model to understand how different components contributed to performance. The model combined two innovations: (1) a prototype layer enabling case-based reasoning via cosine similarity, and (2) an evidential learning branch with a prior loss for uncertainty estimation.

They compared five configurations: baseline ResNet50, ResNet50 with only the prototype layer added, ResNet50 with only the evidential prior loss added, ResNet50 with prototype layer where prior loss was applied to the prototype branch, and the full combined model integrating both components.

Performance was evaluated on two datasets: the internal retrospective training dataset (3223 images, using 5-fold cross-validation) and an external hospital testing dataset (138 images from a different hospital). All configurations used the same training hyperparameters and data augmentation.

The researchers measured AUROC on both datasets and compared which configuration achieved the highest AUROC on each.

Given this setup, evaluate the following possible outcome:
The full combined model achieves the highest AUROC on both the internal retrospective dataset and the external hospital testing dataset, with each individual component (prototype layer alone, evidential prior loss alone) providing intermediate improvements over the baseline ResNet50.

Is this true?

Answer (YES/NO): NO